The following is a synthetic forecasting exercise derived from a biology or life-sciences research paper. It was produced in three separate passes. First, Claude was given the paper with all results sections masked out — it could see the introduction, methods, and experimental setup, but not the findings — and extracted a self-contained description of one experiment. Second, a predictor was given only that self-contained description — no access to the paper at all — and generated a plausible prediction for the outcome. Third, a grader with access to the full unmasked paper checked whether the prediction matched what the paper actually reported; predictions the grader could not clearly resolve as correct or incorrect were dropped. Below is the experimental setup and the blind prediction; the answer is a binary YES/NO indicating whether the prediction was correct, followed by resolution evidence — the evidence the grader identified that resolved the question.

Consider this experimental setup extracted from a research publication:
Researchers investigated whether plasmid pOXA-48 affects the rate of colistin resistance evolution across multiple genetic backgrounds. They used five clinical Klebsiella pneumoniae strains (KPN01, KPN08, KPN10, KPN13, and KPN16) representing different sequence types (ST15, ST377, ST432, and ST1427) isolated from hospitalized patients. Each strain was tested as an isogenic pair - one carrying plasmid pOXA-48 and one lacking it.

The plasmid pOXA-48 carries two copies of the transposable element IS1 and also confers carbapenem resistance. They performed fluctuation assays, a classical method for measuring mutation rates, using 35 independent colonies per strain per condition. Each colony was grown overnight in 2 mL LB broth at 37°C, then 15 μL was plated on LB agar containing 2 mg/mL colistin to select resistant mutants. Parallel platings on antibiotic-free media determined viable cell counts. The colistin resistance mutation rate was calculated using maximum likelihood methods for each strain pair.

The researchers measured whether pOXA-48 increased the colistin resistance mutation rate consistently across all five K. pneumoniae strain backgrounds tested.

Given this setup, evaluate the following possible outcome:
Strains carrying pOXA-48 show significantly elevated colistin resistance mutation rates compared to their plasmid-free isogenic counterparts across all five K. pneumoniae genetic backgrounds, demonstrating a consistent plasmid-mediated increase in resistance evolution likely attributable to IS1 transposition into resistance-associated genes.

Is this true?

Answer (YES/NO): YES